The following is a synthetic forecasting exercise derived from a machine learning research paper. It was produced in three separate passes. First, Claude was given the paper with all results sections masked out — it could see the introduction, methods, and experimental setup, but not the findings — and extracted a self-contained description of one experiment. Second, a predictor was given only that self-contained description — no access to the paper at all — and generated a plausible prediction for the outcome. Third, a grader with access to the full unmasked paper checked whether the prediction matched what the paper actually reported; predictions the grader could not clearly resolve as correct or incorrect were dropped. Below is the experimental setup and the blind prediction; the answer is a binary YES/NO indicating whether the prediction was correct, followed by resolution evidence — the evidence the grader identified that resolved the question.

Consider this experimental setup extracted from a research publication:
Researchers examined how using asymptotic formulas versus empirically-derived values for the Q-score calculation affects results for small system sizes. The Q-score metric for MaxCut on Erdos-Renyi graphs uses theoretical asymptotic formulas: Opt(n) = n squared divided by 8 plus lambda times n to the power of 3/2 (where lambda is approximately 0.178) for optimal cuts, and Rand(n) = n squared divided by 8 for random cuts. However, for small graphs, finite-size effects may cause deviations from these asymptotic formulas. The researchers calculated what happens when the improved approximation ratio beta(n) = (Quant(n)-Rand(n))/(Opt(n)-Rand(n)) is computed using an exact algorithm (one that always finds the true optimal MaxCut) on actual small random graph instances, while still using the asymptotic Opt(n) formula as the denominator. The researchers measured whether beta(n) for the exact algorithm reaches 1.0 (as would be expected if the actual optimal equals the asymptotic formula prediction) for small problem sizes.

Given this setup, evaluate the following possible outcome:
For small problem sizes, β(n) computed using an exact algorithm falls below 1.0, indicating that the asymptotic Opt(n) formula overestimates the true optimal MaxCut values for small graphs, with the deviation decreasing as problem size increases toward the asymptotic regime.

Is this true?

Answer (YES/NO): YES